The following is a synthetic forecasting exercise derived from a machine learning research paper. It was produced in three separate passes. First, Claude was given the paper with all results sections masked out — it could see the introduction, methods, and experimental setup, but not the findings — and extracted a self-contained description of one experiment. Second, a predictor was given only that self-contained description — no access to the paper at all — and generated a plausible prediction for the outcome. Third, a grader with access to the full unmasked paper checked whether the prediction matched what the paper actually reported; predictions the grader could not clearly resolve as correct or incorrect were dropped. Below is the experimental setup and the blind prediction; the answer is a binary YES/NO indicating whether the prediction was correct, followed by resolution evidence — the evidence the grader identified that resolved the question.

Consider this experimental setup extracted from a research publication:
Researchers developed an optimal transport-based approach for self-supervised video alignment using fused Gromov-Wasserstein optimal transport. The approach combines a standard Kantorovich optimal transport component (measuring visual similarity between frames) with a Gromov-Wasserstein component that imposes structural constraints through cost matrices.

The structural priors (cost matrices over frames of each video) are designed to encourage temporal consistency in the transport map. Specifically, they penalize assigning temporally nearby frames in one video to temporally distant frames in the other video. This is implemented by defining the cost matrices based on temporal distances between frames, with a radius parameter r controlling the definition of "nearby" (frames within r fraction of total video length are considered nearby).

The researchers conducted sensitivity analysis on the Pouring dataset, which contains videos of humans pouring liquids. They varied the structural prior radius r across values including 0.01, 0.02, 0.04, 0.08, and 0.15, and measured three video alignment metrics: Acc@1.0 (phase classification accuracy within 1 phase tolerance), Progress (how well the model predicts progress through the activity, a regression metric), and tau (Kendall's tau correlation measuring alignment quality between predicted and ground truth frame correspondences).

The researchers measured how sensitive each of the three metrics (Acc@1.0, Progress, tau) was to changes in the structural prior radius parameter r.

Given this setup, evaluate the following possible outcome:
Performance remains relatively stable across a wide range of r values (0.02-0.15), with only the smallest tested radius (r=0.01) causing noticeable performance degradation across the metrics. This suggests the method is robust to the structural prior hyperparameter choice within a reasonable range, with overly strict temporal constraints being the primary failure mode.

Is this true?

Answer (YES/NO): NO